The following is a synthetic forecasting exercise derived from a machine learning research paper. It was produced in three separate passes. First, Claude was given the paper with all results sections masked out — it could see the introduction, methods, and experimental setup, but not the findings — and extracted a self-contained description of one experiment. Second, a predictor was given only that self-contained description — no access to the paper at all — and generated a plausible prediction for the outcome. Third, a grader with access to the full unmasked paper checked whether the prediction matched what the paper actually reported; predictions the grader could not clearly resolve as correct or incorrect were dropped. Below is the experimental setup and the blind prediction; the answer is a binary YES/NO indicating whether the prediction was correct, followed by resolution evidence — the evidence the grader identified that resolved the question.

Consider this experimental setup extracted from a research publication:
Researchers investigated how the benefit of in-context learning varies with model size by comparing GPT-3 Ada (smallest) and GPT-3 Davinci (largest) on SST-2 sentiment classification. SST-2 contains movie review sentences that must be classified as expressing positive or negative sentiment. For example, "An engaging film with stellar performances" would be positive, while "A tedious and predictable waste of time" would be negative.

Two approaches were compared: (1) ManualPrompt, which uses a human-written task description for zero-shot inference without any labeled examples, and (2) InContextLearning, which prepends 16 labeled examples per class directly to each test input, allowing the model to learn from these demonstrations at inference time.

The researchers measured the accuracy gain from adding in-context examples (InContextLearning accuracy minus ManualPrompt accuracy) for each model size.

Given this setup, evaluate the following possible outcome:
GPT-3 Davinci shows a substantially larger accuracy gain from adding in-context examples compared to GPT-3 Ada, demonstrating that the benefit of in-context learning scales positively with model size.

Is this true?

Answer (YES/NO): NO